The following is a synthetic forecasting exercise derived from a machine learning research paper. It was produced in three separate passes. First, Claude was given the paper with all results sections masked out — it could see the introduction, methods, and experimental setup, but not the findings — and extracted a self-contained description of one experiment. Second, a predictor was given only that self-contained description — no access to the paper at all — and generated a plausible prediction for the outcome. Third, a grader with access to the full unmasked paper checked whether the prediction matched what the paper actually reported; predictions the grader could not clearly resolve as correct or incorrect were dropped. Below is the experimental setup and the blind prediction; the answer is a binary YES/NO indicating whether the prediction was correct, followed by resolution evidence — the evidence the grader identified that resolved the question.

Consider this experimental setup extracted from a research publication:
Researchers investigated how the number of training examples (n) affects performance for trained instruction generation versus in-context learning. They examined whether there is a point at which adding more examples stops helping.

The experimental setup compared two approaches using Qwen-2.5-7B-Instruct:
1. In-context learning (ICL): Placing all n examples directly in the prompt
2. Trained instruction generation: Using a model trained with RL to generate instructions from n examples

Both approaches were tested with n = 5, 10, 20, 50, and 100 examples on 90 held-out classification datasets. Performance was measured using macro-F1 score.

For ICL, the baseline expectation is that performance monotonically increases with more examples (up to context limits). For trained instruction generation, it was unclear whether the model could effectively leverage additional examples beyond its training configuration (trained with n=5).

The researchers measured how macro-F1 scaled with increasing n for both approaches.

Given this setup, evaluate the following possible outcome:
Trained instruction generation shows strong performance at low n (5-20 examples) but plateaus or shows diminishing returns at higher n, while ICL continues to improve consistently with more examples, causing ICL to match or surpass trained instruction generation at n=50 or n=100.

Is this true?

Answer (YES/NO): YES